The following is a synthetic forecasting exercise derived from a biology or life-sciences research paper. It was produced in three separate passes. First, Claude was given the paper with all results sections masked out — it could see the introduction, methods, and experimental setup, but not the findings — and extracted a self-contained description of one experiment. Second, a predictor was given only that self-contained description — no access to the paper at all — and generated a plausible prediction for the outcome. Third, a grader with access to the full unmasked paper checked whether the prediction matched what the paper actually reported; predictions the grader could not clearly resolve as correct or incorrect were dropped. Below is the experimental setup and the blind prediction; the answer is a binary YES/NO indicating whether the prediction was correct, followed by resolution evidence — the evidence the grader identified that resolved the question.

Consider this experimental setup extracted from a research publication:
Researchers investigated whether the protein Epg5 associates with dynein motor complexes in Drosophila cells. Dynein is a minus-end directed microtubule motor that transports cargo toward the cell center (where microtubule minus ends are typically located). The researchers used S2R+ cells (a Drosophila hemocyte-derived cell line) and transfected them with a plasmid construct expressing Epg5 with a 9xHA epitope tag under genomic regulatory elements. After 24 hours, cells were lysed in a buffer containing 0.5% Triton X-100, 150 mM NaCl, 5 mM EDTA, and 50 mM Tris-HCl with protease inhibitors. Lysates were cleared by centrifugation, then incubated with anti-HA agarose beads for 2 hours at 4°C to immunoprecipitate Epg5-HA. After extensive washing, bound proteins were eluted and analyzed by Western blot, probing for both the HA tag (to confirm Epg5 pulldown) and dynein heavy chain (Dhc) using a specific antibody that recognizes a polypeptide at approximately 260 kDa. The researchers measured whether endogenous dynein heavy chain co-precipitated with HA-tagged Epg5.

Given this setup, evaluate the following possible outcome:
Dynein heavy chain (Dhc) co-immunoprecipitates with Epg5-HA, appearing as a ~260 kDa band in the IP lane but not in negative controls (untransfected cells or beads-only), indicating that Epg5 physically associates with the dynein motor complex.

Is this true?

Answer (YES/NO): YES